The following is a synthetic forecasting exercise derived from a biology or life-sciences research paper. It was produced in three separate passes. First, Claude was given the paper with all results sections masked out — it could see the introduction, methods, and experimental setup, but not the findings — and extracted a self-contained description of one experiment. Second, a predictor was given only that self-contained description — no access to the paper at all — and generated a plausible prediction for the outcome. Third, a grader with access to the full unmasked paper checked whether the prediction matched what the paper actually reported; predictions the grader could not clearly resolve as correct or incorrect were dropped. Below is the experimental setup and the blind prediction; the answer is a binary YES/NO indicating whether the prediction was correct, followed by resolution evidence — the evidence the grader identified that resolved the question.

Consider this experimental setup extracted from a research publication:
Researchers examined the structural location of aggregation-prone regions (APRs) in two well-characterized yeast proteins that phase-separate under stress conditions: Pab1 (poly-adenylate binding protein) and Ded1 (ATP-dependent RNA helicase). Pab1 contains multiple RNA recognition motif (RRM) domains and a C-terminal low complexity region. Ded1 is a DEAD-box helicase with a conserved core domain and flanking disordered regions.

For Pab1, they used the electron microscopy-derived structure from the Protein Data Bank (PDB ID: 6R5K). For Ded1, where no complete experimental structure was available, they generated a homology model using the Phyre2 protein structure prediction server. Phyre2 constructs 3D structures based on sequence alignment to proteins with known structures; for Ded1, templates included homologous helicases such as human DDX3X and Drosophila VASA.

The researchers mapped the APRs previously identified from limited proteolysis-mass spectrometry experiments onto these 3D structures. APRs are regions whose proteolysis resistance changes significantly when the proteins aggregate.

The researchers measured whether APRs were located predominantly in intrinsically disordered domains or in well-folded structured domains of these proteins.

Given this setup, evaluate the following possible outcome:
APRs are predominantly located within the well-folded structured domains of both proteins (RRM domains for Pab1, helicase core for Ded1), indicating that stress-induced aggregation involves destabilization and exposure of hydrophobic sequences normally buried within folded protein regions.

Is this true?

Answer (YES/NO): NO